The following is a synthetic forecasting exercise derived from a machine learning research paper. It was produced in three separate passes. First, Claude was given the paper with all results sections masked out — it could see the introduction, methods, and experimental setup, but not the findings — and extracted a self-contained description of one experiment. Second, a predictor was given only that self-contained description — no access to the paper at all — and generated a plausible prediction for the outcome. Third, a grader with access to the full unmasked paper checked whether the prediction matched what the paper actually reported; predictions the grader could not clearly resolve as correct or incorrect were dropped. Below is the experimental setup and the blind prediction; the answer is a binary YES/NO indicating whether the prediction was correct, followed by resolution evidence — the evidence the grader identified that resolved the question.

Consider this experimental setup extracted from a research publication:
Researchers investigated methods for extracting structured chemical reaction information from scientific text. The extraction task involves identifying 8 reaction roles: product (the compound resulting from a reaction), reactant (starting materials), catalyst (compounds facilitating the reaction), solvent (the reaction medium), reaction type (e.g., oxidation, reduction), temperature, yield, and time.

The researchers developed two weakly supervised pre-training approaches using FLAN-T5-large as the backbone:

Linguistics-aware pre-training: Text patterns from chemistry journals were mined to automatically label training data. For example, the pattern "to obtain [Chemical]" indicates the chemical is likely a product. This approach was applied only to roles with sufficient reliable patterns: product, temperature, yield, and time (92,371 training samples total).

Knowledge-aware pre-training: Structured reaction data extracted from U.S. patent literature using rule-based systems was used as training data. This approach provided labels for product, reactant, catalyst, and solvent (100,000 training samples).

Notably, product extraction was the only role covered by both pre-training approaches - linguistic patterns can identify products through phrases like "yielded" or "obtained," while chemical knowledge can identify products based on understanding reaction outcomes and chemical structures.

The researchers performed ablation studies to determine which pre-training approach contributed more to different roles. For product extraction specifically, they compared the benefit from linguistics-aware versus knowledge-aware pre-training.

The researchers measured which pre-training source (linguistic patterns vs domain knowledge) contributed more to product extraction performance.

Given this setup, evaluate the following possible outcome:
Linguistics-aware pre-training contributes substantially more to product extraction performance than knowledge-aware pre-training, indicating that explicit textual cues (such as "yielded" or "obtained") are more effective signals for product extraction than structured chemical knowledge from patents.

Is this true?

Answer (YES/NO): YES